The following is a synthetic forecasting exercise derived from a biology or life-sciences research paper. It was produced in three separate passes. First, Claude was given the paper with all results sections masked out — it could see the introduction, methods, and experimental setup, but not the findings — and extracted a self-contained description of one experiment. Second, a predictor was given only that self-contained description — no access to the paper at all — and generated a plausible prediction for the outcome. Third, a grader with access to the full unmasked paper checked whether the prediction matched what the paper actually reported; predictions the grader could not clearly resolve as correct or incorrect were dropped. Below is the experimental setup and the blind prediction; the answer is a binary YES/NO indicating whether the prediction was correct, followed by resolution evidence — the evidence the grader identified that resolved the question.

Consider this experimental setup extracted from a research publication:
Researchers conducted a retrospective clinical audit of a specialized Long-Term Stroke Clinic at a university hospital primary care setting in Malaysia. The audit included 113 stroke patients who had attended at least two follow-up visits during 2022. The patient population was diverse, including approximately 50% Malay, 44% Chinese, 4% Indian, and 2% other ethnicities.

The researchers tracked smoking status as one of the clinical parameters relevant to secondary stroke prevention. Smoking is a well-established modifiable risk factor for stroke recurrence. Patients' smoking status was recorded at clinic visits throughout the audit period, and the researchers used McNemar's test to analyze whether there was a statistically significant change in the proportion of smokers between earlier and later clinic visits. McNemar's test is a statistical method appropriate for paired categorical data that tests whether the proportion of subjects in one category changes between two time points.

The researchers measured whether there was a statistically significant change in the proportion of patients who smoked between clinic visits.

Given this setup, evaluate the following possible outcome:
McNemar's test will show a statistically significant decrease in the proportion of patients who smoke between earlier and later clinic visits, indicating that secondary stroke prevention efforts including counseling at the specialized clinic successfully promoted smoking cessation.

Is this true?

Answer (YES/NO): YES